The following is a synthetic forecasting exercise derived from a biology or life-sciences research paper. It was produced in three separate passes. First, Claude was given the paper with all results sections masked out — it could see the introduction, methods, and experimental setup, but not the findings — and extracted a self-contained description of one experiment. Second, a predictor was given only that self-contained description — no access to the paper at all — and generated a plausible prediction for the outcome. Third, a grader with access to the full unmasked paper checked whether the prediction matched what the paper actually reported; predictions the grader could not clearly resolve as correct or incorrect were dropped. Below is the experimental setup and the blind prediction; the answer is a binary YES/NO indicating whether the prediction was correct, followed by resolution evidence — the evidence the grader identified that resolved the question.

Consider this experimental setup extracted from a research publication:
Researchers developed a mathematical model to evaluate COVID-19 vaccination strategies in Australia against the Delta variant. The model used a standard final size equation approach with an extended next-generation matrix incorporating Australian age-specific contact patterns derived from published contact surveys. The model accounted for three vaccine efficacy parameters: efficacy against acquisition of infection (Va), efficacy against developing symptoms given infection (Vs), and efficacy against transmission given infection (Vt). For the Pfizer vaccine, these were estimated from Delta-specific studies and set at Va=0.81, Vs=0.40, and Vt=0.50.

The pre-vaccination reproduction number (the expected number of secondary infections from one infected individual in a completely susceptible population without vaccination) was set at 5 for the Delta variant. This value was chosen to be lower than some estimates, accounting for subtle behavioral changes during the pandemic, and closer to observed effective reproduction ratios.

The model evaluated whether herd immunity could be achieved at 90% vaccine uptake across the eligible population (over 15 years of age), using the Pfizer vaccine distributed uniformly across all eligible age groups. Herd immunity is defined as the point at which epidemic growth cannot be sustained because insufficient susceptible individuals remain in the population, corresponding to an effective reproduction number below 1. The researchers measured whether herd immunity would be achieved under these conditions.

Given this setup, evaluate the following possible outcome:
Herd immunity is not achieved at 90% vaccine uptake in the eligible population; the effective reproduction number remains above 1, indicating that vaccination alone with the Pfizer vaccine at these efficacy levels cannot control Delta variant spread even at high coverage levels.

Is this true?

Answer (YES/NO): YES